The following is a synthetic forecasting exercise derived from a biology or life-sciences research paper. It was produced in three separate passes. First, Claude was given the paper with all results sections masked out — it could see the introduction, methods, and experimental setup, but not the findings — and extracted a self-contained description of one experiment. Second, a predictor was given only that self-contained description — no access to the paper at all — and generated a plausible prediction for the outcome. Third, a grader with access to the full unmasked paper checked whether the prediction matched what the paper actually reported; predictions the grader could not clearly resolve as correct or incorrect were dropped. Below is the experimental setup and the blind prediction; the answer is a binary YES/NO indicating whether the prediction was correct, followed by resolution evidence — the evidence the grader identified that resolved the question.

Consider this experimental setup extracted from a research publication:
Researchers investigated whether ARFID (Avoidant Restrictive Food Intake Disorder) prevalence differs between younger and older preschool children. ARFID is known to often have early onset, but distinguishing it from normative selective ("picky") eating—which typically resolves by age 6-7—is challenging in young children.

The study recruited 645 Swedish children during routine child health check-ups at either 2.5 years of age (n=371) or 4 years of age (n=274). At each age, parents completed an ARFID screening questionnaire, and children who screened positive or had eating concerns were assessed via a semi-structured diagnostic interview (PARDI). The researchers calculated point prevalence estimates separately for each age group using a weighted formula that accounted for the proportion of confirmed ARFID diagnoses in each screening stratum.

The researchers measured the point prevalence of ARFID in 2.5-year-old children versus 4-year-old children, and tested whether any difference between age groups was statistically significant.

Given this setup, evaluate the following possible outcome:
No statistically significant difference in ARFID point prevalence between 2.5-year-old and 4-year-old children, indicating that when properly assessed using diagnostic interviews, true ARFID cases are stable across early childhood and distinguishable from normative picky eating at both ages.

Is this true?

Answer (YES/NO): YES